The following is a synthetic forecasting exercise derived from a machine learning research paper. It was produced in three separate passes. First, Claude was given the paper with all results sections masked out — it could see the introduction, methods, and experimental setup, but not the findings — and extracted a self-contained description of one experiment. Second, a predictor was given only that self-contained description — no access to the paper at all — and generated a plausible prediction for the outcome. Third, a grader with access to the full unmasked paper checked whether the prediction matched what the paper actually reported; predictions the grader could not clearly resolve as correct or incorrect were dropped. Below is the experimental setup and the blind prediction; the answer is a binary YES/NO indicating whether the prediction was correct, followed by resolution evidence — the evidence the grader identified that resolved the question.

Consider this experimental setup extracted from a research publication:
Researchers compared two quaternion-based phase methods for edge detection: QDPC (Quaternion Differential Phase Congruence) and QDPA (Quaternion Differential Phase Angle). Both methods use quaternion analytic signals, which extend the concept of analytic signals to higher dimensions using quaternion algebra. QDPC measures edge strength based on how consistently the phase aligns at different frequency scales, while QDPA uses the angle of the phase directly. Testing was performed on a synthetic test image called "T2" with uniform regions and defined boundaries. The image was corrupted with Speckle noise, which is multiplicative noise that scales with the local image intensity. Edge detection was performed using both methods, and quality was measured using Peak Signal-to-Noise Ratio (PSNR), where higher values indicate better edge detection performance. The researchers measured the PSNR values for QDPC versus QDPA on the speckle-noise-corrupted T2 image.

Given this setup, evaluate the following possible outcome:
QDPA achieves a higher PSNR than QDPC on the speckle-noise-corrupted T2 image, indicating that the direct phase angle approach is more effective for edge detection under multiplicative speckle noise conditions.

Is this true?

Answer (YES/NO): NO